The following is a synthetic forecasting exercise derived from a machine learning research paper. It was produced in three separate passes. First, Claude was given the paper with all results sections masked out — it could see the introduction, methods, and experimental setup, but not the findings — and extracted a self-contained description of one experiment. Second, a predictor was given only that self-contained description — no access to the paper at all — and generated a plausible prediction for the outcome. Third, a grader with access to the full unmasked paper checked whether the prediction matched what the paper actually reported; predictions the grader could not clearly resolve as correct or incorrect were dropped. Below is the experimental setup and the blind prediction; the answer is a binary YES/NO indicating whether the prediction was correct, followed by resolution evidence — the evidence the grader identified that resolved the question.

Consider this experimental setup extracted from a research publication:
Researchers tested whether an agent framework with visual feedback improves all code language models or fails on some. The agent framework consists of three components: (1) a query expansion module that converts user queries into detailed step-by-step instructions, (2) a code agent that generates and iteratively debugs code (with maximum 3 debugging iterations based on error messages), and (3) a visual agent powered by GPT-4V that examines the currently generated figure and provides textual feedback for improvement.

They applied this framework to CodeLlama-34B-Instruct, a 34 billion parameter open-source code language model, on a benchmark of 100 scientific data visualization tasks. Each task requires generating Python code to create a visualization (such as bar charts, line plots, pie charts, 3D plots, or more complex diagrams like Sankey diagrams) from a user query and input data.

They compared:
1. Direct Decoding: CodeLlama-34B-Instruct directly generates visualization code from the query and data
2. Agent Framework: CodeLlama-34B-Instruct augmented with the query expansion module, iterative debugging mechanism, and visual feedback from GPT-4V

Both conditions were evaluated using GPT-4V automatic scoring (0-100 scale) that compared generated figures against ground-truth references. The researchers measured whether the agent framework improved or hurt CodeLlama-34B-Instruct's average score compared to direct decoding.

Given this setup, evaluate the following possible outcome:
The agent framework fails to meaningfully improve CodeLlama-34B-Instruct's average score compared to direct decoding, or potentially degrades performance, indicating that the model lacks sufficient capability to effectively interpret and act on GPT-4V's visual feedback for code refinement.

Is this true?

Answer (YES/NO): YES